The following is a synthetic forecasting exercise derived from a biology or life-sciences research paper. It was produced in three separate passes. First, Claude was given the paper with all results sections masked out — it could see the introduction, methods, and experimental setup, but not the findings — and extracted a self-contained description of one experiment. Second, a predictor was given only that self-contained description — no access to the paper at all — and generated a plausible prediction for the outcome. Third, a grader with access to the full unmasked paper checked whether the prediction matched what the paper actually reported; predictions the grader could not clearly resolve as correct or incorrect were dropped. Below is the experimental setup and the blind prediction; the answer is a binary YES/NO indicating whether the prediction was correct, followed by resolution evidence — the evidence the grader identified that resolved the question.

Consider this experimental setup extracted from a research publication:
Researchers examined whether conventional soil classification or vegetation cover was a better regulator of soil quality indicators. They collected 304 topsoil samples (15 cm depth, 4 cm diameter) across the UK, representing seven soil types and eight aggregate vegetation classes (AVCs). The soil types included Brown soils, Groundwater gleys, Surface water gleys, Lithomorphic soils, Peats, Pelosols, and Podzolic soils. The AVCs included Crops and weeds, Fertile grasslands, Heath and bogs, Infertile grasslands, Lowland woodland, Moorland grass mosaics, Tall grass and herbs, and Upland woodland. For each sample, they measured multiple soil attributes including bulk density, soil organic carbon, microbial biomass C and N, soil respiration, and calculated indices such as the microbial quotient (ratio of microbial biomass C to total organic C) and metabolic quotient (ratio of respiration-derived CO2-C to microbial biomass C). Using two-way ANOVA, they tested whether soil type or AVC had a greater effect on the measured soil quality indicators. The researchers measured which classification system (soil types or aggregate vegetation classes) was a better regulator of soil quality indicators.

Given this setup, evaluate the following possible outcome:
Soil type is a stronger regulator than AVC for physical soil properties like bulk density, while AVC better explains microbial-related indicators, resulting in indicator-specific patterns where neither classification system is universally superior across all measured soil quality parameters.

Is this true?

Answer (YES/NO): NO